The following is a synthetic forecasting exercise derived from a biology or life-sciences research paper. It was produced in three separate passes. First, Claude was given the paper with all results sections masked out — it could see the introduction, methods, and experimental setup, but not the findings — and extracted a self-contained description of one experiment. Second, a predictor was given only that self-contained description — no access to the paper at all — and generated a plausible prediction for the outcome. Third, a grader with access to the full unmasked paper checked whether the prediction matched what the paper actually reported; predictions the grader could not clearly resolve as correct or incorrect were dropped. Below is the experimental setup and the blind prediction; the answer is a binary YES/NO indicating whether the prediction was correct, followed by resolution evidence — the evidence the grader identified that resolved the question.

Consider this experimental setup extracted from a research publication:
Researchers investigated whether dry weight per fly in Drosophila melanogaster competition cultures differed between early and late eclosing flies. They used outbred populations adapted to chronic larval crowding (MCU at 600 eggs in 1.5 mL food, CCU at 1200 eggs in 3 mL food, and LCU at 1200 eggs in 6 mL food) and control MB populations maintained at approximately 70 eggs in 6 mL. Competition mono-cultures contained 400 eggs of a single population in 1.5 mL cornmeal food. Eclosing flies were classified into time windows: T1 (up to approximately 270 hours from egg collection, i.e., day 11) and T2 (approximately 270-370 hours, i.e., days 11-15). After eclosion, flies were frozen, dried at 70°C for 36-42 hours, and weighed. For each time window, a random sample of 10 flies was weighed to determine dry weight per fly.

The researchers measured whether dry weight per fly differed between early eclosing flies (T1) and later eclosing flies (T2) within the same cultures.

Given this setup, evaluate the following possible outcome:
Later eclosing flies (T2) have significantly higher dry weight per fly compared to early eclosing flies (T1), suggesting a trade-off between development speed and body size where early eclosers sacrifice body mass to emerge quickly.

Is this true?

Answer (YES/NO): NO